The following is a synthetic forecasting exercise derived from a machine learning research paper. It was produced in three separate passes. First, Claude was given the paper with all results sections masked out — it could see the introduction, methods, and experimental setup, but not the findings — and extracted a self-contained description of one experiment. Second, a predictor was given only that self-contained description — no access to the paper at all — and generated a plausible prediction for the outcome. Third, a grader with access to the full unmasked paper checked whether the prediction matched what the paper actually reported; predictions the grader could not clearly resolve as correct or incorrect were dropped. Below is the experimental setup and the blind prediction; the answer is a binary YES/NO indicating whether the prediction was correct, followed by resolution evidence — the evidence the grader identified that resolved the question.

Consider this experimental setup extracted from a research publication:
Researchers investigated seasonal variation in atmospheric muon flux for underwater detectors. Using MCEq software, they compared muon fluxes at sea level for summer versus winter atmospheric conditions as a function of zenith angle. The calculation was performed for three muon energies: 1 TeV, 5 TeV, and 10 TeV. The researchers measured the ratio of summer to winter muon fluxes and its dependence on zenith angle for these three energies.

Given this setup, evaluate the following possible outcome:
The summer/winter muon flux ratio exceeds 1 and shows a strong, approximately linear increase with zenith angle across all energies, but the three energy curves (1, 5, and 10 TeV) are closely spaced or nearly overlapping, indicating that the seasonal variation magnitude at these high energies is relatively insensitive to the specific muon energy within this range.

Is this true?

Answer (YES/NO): NO